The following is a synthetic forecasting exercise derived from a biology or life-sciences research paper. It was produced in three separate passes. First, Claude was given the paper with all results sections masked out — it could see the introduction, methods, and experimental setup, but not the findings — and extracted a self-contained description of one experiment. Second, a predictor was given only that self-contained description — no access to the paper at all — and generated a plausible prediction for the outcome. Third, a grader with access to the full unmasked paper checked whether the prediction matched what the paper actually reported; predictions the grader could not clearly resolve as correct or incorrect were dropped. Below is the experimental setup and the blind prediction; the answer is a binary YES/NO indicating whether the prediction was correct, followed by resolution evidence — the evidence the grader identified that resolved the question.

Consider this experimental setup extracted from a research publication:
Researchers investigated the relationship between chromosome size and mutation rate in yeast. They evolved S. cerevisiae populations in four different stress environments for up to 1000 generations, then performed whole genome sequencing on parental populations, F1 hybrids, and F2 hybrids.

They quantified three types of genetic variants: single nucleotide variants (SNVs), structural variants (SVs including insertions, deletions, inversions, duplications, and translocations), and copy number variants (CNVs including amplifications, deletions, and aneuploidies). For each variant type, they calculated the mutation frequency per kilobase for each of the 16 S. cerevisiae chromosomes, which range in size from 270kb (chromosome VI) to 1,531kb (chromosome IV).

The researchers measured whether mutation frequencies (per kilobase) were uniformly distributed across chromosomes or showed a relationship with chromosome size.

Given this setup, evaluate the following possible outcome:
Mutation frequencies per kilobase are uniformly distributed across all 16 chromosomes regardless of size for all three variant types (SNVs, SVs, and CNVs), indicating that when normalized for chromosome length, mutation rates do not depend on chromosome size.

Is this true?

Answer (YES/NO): NO